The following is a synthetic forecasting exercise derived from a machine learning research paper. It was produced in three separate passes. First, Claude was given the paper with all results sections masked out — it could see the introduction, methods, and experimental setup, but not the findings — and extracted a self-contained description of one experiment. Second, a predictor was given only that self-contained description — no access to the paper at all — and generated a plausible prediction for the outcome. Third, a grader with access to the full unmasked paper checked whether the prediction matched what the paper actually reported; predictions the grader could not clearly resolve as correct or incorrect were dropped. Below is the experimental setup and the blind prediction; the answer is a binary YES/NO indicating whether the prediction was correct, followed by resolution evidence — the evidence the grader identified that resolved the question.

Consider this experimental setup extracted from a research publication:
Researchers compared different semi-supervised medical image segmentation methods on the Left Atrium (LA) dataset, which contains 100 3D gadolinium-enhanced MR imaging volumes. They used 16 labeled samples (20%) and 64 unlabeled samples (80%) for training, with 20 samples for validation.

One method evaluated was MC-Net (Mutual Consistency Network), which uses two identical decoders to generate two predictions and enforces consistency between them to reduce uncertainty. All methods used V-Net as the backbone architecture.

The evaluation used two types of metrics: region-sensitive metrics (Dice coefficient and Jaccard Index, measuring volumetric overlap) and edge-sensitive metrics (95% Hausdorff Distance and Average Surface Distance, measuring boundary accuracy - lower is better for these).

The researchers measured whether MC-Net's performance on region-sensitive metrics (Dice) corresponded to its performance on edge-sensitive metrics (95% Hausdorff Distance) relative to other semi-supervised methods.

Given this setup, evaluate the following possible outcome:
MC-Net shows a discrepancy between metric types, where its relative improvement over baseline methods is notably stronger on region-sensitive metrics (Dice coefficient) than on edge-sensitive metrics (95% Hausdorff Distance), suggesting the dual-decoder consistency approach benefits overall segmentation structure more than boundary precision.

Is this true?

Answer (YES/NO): YES